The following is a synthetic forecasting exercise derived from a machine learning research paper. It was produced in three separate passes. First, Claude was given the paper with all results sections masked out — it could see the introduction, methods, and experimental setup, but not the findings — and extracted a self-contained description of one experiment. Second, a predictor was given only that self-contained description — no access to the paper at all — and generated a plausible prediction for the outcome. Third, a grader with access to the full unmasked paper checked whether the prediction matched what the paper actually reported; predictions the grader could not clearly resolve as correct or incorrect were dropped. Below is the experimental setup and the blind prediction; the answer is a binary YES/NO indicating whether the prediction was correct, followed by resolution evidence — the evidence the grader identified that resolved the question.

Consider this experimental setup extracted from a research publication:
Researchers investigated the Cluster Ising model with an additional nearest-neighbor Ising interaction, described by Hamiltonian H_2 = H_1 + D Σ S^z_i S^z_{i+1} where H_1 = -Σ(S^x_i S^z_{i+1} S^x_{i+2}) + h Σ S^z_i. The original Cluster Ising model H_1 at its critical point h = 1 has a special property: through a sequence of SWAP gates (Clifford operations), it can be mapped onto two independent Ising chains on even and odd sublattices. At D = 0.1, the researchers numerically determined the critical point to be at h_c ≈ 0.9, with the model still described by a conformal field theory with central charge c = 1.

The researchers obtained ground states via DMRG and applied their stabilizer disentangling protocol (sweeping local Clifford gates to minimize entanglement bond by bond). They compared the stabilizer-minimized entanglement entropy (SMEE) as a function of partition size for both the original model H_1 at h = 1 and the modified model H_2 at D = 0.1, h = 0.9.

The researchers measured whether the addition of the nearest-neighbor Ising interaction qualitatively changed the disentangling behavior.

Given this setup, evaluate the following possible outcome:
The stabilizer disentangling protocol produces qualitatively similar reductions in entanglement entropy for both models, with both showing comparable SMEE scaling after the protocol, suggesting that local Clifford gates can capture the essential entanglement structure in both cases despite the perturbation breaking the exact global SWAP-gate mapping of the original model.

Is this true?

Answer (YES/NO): NO